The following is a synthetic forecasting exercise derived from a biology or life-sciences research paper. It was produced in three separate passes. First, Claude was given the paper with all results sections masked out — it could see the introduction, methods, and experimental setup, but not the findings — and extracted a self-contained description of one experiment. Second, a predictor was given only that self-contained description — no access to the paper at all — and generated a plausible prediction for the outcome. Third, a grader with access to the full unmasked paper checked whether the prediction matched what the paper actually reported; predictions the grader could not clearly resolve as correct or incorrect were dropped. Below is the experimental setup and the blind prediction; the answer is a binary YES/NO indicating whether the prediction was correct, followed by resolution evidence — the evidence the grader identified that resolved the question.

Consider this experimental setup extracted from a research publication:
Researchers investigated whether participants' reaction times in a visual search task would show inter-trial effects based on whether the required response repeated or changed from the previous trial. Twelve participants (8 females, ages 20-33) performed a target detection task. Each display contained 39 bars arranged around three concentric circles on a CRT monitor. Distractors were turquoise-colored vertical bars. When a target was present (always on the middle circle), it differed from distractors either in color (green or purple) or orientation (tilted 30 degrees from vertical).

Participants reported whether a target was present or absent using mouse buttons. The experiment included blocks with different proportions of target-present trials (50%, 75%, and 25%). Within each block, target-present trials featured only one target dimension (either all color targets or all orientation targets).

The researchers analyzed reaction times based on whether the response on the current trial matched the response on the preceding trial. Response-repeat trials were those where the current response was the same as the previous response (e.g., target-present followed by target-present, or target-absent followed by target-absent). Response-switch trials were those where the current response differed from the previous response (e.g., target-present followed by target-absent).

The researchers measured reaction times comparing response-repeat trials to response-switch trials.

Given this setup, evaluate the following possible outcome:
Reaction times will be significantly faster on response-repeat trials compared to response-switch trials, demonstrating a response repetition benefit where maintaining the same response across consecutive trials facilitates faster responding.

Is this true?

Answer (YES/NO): YES